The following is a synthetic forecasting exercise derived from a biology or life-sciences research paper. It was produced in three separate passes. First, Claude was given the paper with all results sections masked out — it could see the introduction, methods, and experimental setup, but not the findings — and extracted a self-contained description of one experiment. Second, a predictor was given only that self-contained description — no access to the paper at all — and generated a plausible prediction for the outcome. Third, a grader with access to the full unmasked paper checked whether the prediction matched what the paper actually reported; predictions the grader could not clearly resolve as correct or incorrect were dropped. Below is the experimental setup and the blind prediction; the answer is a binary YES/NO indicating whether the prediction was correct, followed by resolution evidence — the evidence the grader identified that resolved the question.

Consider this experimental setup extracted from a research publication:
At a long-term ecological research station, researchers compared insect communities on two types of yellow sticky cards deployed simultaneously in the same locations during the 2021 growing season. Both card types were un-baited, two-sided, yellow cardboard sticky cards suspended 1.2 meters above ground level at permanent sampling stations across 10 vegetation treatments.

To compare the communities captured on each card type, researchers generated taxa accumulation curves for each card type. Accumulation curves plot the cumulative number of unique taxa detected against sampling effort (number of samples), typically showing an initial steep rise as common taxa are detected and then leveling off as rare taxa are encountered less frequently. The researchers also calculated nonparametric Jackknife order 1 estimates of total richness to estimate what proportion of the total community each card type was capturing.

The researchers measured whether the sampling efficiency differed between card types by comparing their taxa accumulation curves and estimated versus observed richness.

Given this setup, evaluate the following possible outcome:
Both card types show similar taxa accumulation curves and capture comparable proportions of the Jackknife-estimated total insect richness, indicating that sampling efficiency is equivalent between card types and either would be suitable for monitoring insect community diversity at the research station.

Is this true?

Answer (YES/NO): YES